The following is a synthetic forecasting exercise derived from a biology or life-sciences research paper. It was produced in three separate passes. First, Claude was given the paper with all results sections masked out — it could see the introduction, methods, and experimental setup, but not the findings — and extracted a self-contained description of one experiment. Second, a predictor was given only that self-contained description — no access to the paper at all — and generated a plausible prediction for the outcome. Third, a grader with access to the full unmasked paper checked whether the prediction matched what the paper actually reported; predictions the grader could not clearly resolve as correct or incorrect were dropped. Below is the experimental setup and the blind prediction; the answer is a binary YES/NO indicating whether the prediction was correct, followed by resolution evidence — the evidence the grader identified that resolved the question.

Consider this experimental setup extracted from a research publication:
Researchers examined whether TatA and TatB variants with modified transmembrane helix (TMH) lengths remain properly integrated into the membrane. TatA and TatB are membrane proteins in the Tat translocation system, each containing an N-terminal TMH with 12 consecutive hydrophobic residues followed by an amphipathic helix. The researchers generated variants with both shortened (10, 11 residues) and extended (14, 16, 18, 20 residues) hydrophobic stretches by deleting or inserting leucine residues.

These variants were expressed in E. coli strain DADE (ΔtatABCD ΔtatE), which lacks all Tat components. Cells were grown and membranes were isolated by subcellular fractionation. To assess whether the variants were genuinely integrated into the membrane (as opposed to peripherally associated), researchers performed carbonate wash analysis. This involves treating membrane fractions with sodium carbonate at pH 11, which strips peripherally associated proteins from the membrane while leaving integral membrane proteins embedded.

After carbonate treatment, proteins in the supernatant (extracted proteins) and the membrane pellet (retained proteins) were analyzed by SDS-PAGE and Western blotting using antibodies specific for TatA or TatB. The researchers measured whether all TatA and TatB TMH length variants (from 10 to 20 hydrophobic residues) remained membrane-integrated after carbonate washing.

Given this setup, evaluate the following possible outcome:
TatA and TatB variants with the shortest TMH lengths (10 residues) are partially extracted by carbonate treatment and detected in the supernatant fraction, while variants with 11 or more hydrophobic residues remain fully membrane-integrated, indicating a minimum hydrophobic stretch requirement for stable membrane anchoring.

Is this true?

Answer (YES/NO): NO